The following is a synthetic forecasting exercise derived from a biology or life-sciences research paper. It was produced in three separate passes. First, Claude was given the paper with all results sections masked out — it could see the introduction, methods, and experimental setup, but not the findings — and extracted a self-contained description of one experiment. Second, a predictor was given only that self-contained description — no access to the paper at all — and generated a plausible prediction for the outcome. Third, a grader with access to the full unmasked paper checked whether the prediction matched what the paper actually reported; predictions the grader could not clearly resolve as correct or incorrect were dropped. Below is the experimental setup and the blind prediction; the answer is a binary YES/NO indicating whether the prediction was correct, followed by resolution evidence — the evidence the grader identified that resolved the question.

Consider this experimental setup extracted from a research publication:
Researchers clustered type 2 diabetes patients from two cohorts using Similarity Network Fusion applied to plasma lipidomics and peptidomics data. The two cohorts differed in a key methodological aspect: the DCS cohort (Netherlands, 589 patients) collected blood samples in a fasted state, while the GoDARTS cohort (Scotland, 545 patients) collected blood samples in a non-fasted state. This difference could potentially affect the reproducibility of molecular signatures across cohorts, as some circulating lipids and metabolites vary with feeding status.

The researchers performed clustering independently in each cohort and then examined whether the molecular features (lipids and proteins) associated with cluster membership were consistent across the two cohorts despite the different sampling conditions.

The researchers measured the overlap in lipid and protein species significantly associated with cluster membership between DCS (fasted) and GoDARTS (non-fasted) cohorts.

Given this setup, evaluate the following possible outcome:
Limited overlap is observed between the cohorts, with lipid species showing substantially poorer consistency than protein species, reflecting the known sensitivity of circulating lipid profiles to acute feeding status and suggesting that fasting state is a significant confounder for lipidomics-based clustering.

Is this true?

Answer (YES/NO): NO